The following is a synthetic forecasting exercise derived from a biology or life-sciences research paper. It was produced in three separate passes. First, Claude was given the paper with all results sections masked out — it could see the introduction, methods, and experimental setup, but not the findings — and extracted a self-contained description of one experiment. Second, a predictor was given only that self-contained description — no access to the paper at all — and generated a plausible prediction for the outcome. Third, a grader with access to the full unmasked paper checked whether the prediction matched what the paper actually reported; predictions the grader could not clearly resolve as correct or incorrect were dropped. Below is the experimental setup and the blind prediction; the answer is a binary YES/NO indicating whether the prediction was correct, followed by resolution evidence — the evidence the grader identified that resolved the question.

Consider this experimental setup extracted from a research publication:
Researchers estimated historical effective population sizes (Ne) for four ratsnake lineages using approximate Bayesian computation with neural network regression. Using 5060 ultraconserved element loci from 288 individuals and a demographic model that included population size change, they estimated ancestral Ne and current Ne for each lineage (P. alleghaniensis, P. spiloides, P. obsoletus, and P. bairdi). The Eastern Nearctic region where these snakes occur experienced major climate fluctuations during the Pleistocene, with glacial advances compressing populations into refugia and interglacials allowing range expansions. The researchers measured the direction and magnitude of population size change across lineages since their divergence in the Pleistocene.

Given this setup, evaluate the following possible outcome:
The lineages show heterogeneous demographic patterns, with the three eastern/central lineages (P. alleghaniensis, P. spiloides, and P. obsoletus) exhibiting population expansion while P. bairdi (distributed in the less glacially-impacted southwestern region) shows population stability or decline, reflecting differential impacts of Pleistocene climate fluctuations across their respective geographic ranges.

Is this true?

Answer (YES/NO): NO